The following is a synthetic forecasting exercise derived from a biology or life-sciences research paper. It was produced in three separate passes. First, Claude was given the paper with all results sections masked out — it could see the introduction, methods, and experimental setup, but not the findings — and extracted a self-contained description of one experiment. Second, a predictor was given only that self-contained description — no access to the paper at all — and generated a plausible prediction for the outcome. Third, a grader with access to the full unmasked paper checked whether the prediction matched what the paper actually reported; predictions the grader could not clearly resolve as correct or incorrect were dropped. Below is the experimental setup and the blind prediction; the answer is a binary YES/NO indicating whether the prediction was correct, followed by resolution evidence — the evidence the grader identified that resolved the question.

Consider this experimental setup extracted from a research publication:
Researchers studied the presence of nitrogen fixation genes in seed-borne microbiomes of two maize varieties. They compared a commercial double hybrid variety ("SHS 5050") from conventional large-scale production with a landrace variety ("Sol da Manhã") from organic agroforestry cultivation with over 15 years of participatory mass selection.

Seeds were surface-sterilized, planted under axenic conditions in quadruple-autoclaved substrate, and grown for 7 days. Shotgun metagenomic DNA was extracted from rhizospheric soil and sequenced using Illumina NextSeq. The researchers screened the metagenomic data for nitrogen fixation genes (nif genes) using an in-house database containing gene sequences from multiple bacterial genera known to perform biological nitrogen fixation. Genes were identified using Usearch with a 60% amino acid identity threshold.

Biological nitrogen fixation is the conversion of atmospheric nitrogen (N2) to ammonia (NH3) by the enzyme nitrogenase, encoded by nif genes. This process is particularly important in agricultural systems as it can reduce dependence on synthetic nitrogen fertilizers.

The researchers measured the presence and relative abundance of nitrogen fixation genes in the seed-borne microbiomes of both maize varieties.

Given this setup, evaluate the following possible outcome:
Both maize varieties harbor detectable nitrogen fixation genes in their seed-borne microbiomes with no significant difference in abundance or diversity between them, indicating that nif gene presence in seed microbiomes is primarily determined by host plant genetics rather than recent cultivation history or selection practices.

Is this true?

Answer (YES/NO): NO